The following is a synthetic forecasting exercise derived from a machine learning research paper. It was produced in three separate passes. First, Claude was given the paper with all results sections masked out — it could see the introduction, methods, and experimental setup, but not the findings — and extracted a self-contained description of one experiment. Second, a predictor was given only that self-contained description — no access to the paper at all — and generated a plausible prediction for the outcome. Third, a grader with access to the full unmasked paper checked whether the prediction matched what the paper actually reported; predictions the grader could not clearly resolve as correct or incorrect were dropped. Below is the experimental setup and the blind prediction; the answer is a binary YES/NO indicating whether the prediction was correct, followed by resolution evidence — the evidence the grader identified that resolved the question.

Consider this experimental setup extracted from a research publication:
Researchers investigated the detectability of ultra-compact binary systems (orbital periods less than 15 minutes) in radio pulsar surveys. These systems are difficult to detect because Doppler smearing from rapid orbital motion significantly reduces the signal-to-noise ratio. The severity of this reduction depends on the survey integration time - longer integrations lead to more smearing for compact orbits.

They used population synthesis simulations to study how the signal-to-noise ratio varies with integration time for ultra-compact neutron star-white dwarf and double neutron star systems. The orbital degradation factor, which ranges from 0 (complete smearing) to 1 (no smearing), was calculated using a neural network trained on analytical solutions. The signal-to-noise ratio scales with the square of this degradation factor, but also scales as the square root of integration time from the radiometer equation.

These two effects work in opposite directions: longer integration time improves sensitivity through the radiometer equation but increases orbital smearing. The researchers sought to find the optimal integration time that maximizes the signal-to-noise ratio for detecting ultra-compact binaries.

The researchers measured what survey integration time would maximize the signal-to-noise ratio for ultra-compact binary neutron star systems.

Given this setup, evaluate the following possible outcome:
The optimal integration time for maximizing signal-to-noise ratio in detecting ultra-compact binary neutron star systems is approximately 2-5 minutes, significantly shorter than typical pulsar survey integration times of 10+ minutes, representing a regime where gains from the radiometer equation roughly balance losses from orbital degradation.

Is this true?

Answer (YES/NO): NO